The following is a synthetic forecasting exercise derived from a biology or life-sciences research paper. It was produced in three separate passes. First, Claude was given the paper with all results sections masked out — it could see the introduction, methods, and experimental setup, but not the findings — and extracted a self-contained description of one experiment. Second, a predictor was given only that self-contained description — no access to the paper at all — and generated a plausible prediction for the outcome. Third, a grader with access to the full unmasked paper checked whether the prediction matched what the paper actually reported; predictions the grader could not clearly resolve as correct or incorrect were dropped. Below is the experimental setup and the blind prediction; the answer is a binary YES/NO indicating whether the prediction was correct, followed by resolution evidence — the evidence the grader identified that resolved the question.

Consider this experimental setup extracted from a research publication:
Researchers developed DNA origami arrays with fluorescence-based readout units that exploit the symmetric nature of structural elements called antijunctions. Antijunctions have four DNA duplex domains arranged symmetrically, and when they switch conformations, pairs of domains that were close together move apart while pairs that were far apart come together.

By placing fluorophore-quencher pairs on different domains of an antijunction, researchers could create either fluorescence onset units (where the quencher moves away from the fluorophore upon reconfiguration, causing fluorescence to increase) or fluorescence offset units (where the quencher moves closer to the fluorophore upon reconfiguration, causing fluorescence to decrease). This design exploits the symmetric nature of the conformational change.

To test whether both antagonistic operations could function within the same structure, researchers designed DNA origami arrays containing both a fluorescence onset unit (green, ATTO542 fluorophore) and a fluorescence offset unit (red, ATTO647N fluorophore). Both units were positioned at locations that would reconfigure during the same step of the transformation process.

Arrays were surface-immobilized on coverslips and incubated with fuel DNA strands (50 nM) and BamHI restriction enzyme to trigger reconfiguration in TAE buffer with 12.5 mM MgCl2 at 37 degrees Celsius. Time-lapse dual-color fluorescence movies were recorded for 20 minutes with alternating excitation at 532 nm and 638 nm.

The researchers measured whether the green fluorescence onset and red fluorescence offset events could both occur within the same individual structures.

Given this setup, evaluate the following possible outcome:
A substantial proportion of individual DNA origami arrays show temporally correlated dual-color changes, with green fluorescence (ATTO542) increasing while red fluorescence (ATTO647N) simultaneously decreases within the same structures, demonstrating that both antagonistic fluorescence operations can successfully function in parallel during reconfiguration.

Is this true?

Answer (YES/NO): YES